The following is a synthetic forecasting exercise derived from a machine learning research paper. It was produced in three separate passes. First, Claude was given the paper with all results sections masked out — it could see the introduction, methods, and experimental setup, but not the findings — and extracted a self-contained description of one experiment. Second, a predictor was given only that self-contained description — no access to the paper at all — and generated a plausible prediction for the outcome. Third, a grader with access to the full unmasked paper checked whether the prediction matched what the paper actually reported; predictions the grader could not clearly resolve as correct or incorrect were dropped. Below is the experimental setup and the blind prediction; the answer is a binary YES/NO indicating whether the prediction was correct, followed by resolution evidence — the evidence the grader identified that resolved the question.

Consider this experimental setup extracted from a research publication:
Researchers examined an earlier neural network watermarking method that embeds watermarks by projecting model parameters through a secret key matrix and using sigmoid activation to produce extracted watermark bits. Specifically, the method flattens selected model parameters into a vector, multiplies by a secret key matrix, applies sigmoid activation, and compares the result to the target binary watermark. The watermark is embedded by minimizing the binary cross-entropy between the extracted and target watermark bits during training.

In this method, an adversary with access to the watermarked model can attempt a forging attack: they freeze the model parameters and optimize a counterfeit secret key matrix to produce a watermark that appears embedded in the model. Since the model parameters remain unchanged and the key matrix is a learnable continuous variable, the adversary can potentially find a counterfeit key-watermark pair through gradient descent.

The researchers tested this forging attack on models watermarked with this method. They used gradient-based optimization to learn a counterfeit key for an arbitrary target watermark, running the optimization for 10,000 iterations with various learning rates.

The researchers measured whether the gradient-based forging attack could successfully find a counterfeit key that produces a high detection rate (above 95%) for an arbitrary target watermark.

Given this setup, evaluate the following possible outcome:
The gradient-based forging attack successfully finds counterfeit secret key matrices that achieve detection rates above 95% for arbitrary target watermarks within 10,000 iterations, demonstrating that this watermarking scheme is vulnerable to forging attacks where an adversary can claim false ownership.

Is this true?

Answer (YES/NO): YES